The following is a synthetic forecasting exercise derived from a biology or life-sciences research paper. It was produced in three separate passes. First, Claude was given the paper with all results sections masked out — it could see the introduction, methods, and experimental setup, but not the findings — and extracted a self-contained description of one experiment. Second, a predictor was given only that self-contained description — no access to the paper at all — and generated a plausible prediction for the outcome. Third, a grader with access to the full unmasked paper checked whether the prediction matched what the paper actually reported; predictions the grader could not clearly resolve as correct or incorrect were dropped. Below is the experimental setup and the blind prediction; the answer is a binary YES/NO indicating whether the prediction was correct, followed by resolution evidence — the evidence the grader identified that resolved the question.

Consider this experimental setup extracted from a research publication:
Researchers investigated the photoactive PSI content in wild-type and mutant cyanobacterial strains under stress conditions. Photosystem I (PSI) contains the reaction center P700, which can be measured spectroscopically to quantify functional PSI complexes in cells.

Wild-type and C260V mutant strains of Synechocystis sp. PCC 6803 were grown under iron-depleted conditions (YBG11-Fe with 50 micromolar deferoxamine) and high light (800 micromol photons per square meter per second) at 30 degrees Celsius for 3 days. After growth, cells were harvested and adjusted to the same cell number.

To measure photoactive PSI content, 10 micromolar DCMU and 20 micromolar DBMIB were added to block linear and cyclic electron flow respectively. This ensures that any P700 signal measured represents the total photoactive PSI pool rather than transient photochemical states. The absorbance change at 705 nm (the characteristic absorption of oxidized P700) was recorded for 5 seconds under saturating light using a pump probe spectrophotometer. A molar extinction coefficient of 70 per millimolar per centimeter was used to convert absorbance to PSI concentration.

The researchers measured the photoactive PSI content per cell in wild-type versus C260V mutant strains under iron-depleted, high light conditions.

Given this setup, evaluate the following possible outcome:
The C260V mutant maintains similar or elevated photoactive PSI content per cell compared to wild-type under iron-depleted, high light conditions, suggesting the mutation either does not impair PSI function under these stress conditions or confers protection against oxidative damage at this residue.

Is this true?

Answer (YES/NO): NO